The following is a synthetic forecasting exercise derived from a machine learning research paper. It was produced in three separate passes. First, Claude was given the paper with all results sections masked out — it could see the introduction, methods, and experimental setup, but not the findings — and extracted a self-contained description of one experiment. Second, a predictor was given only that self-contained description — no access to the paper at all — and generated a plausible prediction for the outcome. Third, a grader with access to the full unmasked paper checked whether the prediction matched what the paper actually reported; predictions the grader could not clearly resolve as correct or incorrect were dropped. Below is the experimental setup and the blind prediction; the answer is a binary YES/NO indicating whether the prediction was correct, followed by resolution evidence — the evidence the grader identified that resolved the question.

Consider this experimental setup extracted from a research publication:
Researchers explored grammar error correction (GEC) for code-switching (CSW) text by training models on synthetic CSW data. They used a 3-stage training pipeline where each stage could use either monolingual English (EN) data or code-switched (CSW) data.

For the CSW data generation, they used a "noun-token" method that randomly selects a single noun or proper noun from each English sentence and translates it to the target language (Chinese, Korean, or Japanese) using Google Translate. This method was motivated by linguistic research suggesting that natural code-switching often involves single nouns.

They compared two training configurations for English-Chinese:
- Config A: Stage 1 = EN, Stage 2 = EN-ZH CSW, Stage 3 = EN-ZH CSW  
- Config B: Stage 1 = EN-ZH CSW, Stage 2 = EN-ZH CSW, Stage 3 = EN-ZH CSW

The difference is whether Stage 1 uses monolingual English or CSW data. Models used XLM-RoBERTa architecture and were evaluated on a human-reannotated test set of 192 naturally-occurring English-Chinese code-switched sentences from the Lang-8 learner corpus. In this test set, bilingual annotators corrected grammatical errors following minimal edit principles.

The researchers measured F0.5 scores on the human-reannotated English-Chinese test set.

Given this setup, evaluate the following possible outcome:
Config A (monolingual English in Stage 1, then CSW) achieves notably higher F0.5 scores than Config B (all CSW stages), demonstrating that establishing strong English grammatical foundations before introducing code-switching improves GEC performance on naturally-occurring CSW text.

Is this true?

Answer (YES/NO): NO